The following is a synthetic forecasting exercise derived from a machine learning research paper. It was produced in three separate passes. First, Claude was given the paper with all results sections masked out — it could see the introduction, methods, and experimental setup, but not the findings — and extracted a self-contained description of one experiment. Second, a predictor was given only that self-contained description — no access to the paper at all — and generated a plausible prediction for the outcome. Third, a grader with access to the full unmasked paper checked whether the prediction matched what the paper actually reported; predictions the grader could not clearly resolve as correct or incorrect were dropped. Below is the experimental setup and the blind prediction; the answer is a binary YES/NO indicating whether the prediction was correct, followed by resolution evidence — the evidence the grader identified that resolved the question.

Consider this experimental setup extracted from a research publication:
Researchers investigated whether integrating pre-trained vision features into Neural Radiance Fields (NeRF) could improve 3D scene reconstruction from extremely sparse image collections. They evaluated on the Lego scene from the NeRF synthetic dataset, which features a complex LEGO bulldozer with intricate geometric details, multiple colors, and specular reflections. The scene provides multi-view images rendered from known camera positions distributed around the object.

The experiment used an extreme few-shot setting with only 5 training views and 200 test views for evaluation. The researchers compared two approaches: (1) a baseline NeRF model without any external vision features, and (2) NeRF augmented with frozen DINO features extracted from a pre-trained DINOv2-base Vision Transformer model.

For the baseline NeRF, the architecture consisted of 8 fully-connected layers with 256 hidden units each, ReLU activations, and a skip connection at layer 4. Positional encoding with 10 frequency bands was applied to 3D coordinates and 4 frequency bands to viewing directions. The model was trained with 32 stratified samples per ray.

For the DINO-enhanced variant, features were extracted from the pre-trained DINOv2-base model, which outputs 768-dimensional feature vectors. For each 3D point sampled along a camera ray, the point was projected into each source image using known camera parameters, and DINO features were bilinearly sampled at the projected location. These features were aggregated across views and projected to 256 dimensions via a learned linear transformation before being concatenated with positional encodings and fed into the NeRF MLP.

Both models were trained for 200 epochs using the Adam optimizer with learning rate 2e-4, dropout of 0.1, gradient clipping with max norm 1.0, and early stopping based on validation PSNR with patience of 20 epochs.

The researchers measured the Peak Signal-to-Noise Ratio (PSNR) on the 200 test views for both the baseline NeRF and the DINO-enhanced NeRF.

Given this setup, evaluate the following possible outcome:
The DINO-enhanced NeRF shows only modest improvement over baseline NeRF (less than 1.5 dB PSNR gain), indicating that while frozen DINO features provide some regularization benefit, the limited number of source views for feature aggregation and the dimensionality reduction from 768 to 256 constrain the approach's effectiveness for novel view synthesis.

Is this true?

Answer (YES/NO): NO